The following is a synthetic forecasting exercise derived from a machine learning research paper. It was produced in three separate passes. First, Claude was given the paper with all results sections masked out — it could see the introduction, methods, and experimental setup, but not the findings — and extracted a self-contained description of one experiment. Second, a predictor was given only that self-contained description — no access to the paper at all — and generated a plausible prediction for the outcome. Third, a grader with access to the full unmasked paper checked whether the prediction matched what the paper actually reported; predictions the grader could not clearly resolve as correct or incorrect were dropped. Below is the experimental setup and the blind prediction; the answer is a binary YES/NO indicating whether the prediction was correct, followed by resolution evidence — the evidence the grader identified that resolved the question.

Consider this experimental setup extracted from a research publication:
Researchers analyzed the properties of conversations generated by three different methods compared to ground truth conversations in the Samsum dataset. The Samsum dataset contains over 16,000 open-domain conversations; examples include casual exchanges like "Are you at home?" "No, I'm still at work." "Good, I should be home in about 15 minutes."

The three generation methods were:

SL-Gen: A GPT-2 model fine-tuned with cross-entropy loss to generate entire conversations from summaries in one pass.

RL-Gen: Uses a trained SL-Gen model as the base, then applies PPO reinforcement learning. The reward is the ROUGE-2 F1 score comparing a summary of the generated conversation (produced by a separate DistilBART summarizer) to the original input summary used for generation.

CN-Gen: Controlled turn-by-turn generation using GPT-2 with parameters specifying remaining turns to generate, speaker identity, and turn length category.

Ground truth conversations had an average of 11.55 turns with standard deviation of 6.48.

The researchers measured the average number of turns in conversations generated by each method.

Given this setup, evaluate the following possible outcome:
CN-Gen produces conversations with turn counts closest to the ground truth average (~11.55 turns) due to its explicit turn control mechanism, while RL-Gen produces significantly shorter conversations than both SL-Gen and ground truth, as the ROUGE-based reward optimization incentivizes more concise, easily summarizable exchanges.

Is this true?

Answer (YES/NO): NO